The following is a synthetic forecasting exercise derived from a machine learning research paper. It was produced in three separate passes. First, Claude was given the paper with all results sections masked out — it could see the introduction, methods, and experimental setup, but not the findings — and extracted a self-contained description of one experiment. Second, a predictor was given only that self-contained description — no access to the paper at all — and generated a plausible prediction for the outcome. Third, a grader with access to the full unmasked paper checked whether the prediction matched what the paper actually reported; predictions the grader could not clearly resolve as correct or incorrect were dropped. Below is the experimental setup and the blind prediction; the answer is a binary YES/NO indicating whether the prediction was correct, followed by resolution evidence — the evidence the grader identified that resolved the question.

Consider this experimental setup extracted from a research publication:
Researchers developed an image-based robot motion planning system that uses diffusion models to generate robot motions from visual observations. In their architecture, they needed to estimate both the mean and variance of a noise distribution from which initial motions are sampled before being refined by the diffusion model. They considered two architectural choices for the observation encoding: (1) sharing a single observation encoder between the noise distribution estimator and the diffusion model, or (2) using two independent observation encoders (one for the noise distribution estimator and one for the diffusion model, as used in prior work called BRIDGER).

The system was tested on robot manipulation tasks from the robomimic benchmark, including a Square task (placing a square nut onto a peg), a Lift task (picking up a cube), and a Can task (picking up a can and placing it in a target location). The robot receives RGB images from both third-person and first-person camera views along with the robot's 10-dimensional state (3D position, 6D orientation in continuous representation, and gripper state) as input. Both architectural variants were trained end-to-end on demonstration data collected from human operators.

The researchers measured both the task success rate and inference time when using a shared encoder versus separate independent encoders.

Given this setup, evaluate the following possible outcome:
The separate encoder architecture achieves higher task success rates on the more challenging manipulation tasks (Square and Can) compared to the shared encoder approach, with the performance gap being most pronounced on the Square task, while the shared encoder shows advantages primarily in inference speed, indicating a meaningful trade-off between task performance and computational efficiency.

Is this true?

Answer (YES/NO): NO